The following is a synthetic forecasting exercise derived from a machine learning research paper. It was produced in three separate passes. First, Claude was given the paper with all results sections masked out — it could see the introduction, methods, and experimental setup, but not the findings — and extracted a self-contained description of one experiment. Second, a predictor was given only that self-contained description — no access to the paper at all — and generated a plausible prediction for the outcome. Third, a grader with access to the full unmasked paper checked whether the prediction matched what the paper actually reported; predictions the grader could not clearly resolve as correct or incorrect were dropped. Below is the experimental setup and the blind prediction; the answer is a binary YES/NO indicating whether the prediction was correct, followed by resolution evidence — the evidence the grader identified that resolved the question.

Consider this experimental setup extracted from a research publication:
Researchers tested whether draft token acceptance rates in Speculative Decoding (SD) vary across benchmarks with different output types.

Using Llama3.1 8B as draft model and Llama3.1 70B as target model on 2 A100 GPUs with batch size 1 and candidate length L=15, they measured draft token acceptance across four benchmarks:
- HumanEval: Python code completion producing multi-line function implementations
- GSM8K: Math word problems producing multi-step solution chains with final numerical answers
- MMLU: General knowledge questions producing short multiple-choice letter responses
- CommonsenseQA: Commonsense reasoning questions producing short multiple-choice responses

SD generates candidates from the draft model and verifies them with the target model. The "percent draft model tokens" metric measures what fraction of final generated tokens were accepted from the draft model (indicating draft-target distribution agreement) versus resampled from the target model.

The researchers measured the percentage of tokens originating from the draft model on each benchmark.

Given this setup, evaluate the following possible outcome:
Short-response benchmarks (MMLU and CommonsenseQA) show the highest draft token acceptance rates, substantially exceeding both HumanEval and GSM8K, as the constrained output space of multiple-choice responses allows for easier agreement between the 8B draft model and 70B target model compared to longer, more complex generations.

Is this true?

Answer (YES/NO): NO